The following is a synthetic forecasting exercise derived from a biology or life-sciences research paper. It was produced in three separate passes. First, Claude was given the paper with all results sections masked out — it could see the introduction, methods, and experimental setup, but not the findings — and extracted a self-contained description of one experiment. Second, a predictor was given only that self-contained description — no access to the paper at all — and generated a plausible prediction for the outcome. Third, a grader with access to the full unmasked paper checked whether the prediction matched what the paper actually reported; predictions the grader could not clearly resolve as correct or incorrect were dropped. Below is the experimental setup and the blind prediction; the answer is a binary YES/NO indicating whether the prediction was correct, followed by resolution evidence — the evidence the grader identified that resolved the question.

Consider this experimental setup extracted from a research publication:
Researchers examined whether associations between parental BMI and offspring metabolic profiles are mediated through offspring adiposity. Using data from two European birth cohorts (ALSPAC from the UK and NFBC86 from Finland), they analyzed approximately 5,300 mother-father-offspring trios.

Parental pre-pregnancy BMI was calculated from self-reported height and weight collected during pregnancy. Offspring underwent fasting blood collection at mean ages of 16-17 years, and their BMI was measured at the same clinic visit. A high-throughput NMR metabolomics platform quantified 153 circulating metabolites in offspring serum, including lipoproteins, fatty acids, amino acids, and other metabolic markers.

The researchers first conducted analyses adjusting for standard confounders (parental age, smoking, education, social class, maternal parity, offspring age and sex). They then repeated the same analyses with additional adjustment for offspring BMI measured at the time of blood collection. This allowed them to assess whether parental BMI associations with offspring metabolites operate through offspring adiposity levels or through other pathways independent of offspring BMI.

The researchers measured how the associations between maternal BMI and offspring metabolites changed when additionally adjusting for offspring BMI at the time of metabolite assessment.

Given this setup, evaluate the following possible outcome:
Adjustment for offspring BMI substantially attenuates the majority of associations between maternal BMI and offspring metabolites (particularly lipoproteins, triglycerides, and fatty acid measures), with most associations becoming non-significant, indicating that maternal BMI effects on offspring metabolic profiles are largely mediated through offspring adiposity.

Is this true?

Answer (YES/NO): YES